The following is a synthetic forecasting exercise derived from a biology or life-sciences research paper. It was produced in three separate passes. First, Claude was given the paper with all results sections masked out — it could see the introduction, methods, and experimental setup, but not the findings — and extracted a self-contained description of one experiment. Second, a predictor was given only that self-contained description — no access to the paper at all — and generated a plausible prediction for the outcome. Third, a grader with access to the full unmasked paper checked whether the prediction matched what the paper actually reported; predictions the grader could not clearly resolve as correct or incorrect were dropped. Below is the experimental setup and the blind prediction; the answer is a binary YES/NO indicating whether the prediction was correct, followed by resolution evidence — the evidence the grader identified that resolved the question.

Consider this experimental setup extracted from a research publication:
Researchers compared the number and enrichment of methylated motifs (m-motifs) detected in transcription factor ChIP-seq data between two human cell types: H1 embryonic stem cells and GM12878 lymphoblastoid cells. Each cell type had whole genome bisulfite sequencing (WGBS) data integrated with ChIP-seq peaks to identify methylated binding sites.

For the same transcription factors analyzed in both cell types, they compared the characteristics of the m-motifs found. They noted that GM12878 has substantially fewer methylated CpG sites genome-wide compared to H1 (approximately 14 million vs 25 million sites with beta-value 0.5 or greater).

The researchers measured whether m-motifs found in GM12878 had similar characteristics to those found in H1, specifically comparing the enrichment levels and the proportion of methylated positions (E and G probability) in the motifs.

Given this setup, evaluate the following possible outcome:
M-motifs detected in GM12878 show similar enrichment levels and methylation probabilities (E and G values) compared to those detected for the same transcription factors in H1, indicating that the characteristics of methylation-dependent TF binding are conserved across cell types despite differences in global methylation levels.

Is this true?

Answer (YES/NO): NO